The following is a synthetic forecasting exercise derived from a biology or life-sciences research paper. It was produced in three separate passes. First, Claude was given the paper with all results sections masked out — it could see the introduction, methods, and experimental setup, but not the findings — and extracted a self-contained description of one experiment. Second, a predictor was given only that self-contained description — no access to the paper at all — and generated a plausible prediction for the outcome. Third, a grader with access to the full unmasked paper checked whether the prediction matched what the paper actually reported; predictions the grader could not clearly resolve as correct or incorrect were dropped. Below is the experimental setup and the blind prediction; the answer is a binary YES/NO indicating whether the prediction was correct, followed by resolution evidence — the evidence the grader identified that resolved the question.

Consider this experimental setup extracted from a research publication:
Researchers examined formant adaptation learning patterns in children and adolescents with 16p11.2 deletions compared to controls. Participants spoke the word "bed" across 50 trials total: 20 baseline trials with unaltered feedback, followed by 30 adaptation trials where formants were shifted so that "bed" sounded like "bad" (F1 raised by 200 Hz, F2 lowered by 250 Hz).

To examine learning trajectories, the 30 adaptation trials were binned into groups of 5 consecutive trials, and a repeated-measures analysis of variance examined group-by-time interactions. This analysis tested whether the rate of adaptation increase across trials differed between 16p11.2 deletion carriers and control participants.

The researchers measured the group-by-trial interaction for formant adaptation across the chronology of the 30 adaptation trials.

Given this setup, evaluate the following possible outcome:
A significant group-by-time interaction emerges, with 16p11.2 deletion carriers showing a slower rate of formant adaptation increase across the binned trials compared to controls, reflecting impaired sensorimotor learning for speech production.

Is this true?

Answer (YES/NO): NO